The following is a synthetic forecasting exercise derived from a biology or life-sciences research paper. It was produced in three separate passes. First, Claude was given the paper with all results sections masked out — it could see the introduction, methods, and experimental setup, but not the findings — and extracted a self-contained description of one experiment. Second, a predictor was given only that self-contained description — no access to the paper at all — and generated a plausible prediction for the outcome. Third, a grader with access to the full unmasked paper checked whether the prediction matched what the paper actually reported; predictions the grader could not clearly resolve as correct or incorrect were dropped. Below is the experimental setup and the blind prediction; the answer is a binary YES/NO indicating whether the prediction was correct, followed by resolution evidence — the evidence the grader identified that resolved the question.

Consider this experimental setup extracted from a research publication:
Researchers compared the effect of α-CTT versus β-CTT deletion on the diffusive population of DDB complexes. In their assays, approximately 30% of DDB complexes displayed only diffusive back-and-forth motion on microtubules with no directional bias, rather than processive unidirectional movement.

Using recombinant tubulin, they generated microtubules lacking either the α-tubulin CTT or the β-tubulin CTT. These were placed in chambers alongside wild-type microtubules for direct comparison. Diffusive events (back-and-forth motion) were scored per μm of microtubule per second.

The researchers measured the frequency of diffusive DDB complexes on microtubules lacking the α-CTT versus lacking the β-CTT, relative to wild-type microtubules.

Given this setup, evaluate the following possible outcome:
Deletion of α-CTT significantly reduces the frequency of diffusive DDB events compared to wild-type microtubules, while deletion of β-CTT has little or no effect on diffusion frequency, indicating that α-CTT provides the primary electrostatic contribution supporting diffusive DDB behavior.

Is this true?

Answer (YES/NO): YES